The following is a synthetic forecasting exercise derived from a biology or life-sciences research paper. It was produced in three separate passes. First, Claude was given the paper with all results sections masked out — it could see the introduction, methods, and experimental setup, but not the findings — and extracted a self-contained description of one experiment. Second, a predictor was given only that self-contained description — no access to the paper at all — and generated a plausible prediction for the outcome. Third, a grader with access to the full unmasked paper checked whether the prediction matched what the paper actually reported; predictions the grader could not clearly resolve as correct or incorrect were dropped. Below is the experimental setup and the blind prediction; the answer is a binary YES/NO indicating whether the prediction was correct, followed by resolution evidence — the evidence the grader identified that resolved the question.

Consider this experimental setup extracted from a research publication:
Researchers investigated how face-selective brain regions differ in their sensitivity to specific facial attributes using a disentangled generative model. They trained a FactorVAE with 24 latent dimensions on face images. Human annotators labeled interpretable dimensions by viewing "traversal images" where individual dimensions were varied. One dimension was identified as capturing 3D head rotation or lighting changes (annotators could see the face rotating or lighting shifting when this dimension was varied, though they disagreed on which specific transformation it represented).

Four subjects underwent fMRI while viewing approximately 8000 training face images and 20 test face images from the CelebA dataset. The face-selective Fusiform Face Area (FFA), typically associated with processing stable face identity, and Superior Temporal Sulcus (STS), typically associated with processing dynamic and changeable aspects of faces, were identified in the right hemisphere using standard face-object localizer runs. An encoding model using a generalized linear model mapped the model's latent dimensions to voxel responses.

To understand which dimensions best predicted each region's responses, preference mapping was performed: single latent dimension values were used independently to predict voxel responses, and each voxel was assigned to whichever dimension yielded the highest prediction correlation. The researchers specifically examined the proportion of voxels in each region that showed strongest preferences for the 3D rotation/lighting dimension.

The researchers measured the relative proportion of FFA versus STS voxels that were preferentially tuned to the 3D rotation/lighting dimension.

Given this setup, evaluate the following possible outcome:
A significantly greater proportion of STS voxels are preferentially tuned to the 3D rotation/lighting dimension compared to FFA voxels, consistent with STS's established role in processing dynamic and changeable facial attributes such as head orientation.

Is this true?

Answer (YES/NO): NO